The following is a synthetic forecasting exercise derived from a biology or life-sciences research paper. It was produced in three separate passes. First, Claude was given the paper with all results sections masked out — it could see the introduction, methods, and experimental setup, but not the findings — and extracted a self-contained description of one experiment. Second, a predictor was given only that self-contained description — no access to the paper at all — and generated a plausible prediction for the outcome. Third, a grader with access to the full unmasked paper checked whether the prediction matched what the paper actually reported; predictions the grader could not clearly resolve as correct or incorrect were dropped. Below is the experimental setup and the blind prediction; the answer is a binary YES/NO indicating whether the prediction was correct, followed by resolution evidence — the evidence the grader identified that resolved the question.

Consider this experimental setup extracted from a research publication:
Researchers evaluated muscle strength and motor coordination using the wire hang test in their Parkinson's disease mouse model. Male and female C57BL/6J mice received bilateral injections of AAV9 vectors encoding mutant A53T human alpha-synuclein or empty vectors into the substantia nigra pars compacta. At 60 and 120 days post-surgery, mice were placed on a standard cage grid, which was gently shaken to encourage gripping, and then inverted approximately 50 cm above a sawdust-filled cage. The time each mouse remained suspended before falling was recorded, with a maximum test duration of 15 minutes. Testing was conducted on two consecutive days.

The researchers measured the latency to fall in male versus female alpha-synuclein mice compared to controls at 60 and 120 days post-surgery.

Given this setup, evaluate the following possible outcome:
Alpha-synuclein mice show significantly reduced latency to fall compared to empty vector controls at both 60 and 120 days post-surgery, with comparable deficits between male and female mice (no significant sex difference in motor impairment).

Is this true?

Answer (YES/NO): NO